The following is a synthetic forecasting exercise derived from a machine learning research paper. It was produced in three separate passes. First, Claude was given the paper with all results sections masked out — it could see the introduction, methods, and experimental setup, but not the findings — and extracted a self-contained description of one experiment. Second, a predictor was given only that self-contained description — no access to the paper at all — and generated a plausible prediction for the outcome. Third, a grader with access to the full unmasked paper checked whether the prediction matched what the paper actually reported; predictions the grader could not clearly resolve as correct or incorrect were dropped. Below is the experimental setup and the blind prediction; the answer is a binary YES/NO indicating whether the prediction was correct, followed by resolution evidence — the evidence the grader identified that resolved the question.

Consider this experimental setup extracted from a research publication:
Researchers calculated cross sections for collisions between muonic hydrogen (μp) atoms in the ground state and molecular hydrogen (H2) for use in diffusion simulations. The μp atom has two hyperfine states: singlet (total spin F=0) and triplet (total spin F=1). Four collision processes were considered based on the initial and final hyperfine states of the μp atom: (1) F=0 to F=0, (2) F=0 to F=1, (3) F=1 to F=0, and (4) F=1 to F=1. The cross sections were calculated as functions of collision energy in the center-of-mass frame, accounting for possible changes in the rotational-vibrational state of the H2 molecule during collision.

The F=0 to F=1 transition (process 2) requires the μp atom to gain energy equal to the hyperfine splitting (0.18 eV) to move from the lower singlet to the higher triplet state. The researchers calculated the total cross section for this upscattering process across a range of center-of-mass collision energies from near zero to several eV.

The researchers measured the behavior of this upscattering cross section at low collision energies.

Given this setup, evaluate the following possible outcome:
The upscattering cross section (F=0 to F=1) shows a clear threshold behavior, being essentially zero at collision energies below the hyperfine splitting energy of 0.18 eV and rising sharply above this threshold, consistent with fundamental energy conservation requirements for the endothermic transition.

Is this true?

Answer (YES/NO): NO